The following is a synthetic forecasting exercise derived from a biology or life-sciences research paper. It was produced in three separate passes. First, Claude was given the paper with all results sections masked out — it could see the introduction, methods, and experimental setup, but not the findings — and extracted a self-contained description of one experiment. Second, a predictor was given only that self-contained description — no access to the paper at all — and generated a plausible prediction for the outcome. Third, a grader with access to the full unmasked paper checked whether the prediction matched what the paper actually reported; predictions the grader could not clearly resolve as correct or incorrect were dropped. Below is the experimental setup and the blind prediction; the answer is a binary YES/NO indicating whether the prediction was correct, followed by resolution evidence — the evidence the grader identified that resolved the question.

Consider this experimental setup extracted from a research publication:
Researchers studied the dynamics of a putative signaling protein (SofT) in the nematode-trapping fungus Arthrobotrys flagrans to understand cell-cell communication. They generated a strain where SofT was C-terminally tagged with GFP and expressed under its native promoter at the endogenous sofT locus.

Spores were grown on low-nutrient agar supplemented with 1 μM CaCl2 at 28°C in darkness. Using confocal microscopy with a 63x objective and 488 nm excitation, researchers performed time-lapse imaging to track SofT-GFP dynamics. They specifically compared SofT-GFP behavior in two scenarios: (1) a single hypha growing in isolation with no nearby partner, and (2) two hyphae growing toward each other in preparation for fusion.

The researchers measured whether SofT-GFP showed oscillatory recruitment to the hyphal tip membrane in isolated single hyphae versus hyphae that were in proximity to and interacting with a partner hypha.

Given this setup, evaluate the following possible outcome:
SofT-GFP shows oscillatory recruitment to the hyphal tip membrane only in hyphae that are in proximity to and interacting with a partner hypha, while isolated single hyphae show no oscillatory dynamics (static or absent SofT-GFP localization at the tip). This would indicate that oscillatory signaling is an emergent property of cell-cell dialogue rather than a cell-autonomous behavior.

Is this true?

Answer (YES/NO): NO